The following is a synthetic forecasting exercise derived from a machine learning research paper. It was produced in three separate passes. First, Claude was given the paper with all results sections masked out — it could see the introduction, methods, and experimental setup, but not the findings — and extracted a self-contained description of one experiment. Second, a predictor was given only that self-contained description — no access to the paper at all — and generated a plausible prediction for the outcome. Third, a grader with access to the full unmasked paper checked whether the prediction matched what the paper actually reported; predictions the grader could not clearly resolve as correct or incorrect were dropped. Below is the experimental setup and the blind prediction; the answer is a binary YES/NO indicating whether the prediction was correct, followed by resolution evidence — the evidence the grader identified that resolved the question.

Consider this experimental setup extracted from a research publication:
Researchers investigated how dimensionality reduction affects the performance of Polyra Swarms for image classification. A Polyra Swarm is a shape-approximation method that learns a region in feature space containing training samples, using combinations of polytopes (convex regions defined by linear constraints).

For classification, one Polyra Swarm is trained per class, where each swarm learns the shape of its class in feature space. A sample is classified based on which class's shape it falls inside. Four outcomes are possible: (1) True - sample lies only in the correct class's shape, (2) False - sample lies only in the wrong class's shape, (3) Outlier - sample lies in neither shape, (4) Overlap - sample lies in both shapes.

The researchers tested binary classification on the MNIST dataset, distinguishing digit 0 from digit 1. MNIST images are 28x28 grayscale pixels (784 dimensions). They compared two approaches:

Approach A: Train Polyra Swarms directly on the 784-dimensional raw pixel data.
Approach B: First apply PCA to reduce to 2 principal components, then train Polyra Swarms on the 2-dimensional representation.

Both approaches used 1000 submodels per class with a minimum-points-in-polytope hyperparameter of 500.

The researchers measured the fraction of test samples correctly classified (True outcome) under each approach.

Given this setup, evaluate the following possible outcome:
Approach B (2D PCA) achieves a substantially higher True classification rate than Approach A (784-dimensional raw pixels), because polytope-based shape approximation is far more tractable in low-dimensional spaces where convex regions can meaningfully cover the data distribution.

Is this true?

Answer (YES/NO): YES